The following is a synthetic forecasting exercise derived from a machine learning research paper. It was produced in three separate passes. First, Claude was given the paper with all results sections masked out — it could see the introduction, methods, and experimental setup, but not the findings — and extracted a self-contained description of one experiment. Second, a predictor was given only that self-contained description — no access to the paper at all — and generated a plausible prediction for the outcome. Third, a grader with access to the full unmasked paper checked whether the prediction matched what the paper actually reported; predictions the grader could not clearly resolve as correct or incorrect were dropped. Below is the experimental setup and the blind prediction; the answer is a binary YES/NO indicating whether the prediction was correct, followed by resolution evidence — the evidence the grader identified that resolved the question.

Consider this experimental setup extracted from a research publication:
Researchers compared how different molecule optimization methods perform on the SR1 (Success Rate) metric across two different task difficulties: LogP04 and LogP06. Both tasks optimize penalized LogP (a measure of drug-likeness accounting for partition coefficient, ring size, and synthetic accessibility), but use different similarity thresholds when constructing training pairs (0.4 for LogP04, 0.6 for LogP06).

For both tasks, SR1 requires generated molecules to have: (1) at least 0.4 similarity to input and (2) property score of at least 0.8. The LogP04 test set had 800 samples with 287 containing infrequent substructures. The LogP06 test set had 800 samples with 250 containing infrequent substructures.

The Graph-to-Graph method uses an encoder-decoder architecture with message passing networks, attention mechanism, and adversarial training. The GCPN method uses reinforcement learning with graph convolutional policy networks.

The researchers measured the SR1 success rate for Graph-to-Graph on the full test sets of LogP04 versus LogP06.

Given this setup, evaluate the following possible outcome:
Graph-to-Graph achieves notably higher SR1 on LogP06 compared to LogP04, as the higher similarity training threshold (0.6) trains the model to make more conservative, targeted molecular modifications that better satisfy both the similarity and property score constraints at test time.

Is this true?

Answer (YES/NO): NO